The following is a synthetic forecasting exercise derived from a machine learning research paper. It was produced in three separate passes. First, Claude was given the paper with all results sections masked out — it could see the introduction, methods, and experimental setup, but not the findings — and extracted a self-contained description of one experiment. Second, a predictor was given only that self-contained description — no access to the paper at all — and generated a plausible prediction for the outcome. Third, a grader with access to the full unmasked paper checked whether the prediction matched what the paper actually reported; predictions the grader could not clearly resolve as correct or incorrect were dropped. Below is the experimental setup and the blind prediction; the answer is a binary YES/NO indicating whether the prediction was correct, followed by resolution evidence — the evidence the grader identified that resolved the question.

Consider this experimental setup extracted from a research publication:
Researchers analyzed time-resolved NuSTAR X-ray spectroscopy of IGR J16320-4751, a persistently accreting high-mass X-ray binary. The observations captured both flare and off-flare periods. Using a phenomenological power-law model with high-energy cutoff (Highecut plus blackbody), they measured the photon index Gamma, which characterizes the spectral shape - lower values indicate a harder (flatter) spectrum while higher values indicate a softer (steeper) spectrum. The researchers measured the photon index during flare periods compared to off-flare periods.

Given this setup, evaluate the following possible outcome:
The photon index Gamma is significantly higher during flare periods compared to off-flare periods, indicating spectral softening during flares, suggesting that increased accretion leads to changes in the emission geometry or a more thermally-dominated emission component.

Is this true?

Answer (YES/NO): NO